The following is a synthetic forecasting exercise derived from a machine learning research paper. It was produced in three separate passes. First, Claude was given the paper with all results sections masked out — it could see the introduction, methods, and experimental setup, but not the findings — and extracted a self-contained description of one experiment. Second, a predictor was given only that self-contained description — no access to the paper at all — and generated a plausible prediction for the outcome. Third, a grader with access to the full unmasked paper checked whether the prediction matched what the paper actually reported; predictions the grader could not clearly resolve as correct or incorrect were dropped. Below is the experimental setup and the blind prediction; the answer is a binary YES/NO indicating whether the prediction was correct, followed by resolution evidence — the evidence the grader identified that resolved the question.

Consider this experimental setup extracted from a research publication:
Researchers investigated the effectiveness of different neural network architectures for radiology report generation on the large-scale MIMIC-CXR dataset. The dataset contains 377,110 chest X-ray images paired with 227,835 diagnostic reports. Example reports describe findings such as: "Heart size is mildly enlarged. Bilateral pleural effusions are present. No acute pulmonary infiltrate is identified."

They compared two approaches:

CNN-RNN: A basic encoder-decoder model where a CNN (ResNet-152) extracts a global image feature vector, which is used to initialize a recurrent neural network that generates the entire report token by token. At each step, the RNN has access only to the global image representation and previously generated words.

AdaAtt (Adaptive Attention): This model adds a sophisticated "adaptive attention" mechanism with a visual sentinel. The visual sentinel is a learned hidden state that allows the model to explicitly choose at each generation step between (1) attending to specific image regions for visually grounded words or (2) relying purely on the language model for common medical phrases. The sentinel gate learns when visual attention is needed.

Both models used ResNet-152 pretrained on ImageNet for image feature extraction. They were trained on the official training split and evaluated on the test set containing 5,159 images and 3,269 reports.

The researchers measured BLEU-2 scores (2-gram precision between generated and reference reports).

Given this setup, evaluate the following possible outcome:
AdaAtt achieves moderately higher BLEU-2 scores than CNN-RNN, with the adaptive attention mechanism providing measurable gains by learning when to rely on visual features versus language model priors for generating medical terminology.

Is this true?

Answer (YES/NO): NO